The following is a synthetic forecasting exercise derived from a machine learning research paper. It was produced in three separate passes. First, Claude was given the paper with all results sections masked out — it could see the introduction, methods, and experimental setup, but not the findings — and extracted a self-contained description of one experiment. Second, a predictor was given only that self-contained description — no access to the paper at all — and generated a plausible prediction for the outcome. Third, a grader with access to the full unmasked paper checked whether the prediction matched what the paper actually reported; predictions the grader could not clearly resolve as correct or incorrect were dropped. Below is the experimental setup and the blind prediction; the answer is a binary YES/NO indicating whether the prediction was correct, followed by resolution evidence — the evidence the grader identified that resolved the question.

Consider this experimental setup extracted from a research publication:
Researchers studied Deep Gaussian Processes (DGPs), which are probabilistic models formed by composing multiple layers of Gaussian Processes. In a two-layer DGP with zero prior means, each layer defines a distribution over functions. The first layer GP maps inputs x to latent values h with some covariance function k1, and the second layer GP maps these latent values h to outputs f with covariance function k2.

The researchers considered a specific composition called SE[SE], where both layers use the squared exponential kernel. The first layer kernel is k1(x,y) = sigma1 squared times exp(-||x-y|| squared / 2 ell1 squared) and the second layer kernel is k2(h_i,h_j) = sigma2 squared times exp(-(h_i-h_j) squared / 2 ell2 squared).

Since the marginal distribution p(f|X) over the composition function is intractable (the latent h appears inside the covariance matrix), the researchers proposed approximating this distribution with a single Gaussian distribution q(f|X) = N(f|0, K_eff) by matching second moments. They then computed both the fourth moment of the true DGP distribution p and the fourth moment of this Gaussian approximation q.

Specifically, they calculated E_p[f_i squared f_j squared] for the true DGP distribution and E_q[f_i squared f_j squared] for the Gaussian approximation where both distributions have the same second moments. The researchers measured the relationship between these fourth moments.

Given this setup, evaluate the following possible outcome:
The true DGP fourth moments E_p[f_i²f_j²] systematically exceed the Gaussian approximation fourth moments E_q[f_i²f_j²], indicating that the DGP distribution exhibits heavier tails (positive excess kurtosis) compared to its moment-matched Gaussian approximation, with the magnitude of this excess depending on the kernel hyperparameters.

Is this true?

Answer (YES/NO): YES